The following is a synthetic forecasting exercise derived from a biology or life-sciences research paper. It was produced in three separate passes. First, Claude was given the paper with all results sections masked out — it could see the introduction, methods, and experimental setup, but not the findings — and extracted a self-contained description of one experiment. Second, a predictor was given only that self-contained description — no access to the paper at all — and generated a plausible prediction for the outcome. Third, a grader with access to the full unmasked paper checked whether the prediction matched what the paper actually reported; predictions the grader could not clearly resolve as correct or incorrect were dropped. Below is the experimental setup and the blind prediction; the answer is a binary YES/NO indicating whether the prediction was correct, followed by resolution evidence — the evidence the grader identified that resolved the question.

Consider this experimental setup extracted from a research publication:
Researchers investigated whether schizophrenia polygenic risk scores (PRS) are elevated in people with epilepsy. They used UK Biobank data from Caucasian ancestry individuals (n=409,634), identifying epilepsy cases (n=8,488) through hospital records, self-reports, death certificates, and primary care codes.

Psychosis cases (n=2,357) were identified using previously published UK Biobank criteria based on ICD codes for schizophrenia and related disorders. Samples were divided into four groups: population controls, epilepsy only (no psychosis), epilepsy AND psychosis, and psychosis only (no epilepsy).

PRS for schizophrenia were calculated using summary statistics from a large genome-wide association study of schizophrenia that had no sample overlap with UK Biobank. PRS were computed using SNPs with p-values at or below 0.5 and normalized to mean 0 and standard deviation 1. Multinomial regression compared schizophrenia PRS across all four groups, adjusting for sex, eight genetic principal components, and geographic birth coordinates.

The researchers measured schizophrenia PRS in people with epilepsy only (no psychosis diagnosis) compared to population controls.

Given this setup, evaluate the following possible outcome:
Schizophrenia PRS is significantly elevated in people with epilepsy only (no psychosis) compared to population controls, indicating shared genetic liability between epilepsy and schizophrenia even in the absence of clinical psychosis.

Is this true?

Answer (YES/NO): YES